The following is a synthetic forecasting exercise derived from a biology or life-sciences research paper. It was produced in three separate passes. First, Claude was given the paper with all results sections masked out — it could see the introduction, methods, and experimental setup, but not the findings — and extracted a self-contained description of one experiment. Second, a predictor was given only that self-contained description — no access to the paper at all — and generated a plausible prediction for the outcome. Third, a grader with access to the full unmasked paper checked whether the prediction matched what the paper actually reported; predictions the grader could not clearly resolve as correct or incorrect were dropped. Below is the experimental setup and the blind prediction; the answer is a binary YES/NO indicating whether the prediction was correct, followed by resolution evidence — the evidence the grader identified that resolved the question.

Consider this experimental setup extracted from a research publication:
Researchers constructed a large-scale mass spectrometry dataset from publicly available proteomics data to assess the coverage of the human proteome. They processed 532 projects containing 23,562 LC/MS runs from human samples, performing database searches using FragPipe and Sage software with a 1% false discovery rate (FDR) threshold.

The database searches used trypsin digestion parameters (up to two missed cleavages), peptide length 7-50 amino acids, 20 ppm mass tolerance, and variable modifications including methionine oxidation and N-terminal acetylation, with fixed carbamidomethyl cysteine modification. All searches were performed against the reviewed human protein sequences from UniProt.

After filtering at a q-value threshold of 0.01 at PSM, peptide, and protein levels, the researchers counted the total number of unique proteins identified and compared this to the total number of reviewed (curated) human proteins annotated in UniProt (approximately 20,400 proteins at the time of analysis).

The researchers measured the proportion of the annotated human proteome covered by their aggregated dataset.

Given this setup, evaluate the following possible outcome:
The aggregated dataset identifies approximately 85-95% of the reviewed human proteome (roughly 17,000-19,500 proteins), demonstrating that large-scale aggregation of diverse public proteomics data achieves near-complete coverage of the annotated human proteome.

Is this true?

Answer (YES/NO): NO